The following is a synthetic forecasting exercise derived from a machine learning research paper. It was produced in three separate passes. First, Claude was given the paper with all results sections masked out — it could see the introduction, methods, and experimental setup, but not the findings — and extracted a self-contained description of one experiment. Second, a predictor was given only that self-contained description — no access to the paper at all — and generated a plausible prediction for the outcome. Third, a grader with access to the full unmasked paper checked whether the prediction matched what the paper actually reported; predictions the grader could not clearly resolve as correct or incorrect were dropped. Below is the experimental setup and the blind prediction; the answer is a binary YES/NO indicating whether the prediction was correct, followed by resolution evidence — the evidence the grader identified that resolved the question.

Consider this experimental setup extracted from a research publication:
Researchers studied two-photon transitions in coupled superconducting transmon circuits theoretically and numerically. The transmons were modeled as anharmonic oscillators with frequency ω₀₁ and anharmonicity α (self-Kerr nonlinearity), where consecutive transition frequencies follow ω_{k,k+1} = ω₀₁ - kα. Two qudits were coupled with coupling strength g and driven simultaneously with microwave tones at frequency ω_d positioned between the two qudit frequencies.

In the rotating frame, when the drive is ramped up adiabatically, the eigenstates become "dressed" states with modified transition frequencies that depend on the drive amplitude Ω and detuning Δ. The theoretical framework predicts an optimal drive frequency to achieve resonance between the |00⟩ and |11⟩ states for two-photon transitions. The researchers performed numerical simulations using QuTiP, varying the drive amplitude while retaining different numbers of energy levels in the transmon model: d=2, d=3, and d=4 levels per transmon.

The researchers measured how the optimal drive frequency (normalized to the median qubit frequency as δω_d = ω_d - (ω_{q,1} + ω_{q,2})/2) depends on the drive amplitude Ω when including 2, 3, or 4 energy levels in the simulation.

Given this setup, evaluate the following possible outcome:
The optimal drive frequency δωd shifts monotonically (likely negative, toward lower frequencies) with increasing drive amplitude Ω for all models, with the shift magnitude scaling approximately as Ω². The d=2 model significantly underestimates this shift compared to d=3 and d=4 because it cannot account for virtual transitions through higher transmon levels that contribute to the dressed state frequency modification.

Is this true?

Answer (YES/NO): NO